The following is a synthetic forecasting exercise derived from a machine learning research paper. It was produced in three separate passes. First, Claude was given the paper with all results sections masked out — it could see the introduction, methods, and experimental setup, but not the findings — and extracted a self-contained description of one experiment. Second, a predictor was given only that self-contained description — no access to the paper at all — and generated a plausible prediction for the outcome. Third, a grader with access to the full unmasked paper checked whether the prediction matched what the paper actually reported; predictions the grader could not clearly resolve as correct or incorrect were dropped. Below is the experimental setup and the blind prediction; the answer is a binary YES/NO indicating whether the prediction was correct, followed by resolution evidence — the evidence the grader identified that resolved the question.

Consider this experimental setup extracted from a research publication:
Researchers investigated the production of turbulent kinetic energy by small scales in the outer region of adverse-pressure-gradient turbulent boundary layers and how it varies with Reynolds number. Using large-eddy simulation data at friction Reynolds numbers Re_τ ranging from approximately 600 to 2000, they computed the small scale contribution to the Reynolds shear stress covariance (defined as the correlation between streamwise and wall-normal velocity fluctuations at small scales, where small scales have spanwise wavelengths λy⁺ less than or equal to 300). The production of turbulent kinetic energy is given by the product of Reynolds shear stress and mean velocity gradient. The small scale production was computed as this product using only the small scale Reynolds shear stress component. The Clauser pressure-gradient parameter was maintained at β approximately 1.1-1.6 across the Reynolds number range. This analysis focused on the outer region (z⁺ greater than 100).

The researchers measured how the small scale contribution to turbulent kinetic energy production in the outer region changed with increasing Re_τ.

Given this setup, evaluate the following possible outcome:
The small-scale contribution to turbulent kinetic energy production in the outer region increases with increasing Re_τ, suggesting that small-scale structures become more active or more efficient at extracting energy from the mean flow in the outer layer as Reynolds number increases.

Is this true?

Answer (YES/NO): NO